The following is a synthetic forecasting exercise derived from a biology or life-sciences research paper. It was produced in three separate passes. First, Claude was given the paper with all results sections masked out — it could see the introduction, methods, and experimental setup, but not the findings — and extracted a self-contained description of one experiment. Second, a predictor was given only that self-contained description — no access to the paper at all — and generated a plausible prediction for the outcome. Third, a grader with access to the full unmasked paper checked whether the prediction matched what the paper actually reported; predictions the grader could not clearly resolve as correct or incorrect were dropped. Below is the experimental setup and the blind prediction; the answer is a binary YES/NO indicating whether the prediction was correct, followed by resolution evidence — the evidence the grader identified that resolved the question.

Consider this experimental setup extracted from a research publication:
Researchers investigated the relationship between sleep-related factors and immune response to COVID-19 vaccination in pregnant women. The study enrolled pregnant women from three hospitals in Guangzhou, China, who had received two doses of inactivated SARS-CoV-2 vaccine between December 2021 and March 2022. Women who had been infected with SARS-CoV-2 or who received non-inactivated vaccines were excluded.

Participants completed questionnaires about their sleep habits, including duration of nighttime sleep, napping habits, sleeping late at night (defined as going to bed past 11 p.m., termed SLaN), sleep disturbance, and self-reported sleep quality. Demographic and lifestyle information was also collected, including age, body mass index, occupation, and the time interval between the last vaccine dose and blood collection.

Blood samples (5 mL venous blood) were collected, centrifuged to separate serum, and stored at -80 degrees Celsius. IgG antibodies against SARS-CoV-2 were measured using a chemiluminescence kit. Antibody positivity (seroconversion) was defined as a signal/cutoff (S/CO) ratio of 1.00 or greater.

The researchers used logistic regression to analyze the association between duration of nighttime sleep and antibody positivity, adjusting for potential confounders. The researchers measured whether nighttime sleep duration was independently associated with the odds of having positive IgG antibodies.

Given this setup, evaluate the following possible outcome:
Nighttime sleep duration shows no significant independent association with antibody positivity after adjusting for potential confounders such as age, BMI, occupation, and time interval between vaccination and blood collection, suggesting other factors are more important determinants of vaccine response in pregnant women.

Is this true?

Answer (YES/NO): YES